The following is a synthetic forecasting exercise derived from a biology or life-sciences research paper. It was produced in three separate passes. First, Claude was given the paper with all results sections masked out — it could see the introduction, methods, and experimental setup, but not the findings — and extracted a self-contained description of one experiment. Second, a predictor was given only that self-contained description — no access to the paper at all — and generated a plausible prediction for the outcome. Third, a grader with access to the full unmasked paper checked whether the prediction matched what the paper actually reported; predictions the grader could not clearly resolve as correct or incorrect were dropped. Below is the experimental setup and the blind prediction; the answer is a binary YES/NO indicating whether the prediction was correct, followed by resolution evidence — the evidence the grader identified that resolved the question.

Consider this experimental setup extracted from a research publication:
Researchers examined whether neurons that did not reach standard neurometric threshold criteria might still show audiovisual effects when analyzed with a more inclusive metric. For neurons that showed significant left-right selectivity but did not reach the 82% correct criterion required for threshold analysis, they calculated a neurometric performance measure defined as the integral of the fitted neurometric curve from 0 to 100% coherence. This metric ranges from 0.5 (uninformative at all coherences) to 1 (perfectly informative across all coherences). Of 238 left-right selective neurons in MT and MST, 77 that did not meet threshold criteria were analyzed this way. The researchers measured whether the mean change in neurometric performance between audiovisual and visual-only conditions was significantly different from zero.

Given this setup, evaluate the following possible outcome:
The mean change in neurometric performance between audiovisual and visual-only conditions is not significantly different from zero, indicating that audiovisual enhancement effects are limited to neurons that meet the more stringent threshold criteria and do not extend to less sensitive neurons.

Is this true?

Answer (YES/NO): NO